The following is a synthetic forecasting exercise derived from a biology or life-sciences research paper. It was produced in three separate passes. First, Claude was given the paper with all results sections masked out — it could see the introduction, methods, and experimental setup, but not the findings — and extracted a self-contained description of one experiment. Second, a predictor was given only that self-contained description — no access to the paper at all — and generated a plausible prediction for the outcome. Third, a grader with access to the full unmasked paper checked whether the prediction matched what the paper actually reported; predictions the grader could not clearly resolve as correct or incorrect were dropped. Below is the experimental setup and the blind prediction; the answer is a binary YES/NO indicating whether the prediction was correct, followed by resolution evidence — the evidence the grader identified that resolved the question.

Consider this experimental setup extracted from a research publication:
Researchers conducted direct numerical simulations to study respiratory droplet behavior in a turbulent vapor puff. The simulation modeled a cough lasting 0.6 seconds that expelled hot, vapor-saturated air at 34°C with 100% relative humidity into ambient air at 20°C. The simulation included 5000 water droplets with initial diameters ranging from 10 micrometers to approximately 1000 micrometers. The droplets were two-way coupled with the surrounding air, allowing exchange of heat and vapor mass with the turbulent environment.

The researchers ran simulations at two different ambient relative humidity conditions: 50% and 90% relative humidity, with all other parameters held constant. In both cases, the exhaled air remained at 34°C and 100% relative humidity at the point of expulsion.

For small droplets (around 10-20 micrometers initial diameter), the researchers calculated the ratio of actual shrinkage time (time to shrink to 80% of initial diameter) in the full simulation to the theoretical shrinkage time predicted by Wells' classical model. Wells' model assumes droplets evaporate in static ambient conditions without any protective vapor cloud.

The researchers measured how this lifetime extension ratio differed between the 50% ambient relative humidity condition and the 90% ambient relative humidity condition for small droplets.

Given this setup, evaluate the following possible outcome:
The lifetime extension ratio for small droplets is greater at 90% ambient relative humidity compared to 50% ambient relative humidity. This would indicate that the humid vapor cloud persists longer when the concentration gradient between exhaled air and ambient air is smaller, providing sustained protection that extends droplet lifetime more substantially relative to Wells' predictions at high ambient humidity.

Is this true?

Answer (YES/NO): YES